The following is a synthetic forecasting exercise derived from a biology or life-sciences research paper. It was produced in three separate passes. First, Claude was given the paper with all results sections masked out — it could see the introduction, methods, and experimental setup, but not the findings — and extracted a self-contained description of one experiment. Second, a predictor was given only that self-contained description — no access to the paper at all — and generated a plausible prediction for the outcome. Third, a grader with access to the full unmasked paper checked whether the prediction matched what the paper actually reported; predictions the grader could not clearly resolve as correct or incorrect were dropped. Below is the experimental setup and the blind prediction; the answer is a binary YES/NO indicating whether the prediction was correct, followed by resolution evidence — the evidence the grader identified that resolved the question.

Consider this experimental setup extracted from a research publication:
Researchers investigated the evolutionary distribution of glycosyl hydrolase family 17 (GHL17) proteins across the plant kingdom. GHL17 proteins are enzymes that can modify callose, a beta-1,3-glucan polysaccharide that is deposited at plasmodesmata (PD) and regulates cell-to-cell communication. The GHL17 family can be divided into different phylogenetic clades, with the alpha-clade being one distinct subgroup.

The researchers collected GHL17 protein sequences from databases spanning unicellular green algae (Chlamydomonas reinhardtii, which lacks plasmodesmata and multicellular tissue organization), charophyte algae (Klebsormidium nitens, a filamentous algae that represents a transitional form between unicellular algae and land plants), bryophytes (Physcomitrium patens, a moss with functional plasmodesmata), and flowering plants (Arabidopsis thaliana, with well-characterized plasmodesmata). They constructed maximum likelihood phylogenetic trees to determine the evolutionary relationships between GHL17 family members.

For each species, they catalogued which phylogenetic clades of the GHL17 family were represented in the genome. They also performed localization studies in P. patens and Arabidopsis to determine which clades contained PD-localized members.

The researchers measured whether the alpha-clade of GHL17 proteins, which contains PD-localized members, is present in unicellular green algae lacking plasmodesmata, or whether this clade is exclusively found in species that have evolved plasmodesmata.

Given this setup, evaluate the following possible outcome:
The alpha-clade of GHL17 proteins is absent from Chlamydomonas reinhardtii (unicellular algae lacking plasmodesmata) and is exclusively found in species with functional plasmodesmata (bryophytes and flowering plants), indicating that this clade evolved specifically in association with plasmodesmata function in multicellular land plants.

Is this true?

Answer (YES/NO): YES